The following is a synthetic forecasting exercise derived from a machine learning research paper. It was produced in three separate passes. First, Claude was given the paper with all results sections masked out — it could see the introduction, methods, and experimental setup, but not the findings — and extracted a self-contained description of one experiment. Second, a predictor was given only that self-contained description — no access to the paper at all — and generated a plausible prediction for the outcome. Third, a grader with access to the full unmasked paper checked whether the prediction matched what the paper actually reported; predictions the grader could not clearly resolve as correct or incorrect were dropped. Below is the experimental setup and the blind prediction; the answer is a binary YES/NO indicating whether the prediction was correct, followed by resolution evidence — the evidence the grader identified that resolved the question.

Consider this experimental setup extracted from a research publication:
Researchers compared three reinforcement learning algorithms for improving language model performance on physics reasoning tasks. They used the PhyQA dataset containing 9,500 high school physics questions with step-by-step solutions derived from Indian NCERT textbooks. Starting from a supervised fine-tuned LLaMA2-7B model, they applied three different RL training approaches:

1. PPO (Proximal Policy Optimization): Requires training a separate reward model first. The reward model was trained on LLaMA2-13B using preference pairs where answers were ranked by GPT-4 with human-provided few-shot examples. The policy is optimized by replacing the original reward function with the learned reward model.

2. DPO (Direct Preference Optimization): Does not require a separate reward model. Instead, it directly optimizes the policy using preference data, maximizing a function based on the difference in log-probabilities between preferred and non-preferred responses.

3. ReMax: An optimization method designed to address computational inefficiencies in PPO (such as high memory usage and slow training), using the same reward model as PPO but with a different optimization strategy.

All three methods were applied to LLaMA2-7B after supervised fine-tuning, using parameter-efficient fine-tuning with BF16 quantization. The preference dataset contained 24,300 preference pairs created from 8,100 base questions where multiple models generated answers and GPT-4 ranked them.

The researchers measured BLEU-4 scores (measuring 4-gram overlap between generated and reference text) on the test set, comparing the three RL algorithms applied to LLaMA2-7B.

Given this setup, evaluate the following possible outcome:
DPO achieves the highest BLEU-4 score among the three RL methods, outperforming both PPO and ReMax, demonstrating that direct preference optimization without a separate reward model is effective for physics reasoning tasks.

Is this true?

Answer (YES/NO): NO